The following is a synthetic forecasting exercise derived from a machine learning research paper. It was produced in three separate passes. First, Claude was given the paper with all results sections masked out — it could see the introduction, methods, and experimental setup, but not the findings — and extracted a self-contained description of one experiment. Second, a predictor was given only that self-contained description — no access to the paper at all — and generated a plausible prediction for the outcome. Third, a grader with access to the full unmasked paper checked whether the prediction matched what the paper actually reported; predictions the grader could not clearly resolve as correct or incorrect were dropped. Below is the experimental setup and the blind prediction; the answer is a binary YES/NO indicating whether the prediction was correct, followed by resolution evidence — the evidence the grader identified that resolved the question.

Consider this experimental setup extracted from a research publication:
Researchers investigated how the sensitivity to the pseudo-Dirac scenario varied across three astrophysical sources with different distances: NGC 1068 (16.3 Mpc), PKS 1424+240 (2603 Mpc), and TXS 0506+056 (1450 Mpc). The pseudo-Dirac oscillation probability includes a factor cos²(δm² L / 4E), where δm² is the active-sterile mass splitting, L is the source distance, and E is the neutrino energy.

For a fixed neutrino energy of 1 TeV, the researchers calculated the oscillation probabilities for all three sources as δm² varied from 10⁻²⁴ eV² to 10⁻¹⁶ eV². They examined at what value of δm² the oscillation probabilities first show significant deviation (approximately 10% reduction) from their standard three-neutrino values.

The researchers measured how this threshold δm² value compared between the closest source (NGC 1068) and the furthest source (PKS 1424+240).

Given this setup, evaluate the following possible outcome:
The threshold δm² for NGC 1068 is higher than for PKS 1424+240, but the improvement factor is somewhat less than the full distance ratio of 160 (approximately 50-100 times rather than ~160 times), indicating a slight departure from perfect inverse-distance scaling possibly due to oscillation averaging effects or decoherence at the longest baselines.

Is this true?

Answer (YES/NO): NO